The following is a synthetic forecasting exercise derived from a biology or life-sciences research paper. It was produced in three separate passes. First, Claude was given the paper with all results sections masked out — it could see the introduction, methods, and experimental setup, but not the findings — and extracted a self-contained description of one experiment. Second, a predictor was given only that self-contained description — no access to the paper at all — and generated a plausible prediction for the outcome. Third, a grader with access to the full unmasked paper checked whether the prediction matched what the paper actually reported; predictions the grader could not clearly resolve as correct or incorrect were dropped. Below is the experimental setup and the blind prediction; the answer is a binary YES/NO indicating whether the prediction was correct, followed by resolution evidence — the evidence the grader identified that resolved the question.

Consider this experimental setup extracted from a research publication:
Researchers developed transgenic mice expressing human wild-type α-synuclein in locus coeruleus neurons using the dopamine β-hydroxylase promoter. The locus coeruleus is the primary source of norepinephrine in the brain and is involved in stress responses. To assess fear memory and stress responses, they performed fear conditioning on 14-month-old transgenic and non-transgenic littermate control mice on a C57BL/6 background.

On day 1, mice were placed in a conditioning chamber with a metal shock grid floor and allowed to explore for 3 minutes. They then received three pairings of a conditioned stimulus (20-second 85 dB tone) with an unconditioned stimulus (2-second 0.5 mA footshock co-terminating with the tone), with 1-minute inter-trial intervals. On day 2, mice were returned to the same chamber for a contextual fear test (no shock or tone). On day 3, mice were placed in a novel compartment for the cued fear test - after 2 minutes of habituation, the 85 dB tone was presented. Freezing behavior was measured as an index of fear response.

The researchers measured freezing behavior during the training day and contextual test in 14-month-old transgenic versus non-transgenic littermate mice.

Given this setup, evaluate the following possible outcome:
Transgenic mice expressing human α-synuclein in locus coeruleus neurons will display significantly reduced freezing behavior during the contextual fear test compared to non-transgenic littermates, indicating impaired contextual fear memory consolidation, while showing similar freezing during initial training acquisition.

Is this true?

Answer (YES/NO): NO